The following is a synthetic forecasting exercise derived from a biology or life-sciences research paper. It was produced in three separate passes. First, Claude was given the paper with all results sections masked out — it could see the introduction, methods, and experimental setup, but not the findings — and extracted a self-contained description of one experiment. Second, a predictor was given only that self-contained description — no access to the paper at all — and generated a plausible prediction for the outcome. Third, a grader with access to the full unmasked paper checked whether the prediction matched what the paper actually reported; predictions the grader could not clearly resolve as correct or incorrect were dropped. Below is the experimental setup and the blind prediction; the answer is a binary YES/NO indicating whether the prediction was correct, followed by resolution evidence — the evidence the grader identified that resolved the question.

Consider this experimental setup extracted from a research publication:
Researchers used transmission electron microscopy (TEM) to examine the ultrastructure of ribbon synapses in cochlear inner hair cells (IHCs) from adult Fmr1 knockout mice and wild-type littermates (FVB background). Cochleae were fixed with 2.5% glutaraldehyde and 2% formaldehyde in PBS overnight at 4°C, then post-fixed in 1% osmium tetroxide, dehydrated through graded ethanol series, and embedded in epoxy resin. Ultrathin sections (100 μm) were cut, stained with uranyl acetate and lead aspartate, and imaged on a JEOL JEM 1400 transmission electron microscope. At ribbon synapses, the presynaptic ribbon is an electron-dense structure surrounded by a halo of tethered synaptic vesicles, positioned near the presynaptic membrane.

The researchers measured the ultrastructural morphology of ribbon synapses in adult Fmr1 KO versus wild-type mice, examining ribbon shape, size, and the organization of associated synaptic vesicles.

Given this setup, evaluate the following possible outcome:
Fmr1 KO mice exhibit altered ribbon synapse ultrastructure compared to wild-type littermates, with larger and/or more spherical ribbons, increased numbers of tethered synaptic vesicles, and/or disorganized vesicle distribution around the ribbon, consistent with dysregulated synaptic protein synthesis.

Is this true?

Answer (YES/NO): NO